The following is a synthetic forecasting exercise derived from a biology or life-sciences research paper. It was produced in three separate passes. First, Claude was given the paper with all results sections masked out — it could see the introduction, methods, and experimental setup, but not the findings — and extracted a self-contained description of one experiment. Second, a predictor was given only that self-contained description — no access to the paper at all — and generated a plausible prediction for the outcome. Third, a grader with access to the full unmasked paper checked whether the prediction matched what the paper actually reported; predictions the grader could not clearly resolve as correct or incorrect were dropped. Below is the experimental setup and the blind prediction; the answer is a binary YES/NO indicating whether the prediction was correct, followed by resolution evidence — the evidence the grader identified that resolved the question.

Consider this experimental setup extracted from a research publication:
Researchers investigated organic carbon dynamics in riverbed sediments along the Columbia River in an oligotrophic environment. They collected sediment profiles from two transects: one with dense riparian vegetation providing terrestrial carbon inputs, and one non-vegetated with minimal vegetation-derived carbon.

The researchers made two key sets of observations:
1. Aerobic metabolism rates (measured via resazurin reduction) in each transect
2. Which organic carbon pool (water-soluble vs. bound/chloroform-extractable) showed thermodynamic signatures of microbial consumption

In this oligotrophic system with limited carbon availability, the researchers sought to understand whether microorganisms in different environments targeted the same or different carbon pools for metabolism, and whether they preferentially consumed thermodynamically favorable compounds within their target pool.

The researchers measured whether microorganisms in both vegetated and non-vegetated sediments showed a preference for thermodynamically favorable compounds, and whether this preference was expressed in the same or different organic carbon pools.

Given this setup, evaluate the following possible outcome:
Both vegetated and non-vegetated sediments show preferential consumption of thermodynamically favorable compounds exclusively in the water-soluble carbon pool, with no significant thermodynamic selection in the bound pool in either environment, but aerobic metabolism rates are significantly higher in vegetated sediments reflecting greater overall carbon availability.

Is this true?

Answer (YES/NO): NO